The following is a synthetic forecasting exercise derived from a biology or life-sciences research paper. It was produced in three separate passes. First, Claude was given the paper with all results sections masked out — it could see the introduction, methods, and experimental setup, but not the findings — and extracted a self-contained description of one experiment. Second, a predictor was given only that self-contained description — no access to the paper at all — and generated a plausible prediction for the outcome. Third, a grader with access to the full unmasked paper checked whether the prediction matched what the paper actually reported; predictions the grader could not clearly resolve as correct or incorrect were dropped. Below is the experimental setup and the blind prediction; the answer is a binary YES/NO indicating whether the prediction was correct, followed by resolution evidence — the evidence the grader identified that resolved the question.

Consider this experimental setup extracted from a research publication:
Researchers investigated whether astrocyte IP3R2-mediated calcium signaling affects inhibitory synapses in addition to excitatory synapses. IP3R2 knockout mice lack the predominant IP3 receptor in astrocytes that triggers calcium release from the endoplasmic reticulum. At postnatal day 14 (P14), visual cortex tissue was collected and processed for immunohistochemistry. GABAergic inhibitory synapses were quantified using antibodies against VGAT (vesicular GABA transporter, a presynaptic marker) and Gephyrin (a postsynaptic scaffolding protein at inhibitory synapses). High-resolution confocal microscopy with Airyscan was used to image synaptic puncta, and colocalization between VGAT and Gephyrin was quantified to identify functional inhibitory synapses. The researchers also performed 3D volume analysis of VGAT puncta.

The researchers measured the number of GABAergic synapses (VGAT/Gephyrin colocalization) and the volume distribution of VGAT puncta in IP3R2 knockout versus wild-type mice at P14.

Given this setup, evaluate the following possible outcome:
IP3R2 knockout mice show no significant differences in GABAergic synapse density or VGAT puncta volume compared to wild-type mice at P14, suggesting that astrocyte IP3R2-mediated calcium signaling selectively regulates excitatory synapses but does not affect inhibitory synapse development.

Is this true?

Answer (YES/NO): YES